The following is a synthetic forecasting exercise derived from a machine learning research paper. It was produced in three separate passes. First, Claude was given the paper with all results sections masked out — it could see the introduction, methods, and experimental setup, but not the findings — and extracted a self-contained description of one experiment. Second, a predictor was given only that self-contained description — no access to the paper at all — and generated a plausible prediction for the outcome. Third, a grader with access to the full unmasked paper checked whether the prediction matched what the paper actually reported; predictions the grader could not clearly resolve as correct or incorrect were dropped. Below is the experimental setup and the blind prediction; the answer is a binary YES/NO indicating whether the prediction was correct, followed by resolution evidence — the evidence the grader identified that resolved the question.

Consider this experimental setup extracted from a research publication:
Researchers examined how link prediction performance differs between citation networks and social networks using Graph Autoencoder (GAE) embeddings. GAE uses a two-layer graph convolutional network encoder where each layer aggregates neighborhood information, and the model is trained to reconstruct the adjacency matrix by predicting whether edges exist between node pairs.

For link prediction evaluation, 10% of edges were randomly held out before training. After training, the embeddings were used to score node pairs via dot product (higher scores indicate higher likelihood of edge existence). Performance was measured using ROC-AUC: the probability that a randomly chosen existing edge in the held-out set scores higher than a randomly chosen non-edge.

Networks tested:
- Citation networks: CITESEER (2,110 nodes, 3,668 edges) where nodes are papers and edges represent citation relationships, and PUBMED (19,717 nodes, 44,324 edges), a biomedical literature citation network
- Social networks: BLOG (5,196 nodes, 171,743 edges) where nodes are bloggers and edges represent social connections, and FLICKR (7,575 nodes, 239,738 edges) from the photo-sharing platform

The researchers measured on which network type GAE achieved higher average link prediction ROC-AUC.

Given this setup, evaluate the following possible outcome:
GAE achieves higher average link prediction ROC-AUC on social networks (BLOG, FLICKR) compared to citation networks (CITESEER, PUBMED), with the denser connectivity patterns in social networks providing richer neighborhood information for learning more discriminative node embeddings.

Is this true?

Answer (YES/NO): NO